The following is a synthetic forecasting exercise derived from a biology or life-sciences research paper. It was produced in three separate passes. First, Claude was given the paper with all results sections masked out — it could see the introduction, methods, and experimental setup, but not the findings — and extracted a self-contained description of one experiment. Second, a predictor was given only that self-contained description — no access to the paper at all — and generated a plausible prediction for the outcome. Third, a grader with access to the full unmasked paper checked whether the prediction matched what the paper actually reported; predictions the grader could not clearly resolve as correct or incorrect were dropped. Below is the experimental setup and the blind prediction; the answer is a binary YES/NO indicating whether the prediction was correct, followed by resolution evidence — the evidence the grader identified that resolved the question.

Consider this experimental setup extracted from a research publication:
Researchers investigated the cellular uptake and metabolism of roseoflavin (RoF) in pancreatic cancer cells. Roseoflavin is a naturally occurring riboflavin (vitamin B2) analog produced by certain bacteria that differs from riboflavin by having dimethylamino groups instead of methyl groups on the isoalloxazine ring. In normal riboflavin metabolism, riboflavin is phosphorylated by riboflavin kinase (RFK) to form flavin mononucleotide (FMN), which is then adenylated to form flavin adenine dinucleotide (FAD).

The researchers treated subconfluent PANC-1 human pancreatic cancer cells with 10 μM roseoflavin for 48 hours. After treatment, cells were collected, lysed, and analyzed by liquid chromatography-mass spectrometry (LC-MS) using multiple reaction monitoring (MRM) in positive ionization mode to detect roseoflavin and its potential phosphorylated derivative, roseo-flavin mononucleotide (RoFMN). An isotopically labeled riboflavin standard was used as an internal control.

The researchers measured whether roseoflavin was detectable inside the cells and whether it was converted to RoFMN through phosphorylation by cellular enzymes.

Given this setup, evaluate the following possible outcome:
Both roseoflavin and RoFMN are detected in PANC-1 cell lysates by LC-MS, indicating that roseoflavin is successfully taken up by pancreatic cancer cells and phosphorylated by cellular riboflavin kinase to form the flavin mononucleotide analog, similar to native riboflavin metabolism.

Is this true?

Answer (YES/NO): YES